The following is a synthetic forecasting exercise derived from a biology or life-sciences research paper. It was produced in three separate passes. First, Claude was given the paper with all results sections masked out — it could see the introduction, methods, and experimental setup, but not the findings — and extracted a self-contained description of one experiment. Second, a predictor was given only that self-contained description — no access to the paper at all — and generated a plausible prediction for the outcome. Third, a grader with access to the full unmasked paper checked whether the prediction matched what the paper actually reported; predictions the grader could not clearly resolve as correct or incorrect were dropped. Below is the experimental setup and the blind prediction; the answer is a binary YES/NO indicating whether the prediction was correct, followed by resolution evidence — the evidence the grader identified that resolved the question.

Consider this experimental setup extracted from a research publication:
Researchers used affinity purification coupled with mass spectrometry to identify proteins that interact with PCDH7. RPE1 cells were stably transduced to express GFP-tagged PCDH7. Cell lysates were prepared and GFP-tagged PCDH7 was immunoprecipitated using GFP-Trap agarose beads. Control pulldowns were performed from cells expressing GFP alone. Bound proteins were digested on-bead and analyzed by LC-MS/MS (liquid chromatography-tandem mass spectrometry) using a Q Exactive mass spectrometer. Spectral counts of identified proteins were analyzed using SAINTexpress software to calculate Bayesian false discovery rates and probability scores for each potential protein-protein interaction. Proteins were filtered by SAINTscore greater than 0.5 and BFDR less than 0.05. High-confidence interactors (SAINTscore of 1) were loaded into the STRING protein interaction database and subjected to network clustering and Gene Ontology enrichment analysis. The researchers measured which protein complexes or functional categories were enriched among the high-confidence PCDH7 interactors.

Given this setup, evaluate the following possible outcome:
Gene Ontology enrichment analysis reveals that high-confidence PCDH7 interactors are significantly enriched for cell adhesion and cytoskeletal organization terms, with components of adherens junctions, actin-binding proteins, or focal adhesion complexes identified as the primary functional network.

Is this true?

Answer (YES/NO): YES